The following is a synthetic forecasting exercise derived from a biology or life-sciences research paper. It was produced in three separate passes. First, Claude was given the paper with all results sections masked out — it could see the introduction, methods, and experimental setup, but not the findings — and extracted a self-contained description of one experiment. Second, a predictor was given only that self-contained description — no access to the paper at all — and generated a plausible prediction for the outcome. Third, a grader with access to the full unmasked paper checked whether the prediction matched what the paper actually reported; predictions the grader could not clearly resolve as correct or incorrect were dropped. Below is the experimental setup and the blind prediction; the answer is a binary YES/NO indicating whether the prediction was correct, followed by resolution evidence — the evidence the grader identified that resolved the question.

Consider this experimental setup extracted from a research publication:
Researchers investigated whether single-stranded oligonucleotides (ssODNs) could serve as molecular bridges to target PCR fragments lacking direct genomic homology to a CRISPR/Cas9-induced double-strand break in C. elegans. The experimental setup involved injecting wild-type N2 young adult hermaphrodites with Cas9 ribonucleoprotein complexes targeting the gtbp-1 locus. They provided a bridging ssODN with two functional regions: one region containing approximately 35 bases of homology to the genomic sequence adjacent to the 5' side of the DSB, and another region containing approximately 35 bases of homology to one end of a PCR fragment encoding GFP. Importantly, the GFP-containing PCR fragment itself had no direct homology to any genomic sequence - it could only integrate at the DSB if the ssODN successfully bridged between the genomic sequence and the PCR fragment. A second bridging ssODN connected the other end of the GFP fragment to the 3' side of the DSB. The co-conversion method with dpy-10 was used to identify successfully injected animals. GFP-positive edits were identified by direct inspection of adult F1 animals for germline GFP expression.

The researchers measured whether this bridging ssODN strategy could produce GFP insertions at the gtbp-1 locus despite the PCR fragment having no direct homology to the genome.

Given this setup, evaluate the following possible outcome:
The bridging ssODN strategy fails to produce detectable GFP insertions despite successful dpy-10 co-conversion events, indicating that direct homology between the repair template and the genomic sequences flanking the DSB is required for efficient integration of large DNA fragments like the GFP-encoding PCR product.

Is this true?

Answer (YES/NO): NO